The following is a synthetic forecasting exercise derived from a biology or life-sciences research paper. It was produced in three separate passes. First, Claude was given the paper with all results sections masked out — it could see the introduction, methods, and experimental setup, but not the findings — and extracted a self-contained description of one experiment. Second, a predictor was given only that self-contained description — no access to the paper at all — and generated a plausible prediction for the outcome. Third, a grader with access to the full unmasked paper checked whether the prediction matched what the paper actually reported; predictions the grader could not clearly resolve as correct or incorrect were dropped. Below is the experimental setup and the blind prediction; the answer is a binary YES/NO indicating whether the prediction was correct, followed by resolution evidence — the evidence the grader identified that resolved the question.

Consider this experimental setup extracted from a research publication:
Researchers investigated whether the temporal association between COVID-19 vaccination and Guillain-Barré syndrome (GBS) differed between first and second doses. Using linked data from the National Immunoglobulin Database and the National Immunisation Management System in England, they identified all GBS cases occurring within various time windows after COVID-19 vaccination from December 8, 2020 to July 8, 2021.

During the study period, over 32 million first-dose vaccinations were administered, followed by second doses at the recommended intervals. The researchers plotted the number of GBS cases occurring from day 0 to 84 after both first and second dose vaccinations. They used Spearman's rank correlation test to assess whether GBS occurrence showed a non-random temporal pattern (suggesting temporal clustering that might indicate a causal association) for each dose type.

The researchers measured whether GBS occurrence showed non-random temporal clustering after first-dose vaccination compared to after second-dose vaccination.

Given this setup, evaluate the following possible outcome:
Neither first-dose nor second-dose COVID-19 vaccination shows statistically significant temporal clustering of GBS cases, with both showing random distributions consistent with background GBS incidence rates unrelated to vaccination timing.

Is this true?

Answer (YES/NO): NO